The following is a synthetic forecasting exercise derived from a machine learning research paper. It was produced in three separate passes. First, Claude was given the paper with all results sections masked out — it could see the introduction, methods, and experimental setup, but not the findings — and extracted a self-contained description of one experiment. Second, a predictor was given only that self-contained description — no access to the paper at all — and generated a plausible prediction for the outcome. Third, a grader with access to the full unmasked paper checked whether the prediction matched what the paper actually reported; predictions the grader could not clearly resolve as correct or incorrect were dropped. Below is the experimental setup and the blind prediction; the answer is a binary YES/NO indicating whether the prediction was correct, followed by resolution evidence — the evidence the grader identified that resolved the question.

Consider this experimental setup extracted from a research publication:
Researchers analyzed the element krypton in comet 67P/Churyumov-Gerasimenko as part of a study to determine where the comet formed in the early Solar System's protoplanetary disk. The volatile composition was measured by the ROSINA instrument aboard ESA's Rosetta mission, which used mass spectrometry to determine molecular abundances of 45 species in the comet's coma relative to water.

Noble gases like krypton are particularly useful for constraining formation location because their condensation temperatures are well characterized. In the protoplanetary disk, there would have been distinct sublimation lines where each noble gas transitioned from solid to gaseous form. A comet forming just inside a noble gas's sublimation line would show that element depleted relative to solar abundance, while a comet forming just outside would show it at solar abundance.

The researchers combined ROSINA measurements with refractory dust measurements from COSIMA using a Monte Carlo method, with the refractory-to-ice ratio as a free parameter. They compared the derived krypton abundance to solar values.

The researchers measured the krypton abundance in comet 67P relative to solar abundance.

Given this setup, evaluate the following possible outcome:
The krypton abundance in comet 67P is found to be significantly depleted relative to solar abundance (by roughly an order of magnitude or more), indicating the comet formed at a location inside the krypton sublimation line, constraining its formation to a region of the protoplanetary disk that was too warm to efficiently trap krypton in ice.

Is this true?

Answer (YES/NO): NO